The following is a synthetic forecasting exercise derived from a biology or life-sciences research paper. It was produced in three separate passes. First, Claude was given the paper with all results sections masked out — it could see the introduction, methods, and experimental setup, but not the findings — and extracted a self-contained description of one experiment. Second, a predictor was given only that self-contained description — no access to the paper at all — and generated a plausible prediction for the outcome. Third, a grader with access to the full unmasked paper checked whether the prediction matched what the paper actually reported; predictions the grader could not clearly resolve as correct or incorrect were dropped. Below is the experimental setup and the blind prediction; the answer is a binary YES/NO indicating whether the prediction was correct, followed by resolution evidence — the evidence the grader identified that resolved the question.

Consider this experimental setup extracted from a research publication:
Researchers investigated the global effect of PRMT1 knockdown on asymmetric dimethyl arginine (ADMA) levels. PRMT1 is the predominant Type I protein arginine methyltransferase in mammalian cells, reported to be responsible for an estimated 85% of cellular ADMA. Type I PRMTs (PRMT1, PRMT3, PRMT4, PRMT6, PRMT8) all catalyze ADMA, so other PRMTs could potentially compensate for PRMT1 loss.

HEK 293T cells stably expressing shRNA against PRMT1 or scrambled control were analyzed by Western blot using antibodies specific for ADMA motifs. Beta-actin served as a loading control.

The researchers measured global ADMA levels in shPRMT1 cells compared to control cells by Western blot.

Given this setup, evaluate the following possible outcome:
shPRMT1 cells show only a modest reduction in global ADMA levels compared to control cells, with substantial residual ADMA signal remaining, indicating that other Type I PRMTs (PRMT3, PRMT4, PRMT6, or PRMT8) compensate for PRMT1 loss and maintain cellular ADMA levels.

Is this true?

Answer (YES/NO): YES